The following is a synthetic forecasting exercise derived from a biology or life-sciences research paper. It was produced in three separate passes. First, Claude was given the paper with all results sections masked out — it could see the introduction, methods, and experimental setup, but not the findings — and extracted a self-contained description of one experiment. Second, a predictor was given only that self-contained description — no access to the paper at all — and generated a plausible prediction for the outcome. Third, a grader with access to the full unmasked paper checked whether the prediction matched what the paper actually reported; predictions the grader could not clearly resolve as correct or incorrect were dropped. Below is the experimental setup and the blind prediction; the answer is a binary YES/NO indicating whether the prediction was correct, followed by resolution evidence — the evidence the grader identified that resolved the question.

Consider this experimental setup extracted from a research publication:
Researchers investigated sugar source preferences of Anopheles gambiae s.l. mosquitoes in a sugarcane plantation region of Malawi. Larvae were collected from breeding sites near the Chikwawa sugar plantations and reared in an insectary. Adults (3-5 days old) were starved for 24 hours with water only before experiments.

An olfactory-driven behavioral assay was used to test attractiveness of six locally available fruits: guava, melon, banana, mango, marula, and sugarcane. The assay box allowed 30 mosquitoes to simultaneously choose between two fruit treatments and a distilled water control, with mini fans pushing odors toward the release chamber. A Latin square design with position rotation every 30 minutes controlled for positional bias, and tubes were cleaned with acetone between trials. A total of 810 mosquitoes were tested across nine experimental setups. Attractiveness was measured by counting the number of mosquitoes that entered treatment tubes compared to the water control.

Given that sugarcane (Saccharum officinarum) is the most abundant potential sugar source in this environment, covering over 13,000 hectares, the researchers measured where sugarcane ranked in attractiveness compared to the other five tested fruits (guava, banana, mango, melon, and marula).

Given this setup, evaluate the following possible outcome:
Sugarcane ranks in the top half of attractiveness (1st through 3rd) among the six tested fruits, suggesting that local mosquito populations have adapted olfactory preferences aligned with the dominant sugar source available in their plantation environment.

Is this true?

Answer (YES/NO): NO